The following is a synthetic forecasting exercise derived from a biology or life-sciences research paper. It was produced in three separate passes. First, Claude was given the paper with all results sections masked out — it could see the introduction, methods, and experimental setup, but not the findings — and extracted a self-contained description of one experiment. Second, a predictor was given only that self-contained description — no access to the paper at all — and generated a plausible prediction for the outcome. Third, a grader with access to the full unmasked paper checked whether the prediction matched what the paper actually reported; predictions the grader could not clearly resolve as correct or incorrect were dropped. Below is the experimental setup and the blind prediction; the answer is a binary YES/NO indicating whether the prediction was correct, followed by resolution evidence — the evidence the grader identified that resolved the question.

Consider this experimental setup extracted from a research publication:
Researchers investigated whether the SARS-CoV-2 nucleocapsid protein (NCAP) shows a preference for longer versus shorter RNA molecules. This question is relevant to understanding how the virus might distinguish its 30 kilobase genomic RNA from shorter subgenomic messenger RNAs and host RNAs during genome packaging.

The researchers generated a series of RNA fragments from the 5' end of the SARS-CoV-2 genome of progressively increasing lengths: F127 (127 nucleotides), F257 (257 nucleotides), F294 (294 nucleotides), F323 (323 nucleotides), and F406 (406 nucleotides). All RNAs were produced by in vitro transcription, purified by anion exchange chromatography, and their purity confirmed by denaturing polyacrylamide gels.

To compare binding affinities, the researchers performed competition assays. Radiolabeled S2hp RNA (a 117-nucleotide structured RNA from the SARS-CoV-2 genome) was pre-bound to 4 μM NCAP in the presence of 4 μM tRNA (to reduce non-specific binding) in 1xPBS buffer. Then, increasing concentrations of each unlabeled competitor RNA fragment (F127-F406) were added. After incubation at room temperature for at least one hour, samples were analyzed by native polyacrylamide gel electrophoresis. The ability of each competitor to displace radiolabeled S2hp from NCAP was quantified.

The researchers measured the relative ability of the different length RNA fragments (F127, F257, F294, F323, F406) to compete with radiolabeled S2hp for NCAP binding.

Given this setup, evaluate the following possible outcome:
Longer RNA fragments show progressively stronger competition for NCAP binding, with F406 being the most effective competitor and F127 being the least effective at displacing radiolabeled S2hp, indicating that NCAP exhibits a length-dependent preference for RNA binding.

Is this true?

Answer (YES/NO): NO